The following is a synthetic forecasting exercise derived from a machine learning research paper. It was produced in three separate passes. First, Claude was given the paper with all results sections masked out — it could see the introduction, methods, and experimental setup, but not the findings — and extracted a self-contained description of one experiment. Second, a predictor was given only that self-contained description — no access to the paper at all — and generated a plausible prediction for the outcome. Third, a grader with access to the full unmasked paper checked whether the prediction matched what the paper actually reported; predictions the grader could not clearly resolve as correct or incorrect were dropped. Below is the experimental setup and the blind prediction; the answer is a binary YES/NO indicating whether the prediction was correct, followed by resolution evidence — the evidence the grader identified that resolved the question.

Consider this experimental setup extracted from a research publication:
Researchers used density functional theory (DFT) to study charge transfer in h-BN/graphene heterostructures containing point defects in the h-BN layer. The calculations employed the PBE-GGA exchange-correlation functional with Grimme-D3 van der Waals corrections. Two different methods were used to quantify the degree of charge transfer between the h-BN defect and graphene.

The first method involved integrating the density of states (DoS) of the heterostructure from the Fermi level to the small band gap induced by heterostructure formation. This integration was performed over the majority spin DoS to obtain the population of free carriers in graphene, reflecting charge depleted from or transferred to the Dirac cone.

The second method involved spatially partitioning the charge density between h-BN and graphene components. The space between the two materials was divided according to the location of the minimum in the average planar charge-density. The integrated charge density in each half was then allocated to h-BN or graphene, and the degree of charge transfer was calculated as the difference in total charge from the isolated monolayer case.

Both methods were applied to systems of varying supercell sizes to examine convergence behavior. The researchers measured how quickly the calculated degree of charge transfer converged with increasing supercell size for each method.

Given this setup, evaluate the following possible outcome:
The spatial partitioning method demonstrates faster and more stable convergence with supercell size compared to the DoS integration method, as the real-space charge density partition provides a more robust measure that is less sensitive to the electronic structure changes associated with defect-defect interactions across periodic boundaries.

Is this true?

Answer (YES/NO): NO